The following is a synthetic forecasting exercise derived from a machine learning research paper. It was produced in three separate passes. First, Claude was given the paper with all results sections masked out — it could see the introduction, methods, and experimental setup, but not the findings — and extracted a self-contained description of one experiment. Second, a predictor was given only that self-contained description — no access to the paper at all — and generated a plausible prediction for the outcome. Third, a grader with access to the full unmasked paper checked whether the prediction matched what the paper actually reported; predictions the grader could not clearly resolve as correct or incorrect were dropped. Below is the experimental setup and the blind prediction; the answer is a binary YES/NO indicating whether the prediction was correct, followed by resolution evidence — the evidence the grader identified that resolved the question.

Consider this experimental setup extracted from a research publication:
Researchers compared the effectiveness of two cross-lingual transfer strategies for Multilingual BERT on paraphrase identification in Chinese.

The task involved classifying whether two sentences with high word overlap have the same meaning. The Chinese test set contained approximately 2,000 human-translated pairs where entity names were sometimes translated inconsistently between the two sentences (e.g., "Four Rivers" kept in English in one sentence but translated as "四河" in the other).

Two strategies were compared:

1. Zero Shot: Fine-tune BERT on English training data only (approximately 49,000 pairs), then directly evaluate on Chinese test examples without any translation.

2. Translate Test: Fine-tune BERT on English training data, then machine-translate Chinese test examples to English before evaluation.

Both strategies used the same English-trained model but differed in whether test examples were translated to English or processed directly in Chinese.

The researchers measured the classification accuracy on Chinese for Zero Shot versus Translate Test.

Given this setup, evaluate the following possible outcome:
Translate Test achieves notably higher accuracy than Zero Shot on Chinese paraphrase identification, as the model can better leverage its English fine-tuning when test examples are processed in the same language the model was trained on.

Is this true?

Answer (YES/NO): YES